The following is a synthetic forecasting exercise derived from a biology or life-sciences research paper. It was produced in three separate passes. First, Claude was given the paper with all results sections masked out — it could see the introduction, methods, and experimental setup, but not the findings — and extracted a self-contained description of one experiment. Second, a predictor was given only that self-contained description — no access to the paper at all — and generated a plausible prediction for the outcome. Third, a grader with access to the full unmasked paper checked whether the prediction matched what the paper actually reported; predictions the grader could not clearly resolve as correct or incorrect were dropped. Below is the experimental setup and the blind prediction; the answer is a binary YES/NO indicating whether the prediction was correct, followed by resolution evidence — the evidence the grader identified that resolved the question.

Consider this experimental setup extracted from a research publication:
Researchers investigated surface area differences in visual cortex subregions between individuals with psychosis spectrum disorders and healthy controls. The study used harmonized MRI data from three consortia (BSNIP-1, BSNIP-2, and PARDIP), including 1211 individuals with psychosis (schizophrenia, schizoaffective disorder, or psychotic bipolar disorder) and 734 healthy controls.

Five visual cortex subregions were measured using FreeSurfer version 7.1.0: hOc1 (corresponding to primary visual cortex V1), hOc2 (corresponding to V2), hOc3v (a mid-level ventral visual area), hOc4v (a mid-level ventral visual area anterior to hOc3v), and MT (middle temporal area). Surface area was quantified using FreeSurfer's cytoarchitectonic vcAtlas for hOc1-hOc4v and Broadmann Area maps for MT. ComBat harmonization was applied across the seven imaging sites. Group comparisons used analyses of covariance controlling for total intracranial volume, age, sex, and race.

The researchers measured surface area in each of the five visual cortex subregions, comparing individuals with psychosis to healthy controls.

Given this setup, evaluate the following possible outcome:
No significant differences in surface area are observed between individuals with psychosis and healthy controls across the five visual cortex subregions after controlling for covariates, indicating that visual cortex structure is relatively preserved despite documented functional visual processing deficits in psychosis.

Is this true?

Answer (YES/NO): NO